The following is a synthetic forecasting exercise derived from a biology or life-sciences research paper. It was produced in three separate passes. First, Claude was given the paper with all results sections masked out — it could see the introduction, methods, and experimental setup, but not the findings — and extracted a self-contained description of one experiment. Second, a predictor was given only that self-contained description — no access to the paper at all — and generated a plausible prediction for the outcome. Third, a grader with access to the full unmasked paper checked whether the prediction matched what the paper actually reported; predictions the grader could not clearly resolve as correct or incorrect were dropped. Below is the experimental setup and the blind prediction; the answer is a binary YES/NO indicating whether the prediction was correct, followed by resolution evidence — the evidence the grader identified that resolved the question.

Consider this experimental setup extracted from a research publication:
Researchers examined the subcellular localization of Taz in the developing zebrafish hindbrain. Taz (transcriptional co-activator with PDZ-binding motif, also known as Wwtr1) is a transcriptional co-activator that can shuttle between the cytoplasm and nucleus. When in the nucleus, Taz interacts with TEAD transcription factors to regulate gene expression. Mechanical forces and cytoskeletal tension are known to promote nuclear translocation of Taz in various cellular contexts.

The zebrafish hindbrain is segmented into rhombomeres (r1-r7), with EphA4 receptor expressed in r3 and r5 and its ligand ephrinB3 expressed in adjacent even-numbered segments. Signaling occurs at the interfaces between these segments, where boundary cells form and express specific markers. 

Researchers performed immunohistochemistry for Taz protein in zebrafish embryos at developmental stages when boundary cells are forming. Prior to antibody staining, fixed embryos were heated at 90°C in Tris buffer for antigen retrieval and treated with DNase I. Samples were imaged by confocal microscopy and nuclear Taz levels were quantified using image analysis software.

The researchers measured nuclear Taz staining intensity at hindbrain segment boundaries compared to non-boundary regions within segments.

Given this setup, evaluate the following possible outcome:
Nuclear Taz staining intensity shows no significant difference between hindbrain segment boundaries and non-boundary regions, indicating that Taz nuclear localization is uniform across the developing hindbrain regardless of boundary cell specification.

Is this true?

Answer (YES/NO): NO